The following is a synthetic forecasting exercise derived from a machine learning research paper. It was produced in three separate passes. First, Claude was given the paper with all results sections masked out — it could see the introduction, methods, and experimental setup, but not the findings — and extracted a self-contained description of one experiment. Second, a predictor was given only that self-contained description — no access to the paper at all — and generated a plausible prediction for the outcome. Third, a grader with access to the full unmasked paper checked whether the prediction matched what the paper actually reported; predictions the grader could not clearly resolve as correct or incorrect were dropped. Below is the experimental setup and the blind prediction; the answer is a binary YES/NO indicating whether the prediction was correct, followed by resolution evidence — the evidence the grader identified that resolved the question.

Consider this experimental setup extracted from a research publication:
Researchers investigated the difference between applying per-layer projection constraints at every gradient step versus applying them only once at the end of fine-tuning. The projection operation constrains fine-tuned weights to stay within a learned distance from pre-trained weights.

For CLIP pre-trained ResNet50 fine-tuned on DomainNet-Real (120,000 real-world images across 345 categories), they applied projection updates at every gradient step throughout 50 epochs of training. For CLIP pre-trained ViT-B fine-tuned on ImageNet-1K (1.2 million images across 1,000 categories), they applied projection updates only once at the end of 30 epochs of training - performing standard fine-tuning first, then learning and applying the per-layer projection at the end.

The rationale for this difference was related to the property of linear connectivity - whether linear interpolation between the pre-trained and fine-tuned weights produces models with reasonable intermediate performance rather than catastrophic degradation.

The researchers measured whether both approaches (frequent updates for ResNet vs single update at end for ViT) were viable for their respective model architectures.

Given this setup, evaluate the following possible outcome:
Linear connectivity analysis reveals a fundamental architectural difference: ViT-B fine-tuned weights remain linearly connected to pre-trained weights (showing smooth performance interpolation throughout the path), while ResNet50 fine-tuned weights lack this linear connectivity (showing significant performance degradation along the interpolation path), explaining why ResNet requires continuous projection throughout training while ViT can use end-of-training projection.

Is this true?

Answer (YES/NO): YES